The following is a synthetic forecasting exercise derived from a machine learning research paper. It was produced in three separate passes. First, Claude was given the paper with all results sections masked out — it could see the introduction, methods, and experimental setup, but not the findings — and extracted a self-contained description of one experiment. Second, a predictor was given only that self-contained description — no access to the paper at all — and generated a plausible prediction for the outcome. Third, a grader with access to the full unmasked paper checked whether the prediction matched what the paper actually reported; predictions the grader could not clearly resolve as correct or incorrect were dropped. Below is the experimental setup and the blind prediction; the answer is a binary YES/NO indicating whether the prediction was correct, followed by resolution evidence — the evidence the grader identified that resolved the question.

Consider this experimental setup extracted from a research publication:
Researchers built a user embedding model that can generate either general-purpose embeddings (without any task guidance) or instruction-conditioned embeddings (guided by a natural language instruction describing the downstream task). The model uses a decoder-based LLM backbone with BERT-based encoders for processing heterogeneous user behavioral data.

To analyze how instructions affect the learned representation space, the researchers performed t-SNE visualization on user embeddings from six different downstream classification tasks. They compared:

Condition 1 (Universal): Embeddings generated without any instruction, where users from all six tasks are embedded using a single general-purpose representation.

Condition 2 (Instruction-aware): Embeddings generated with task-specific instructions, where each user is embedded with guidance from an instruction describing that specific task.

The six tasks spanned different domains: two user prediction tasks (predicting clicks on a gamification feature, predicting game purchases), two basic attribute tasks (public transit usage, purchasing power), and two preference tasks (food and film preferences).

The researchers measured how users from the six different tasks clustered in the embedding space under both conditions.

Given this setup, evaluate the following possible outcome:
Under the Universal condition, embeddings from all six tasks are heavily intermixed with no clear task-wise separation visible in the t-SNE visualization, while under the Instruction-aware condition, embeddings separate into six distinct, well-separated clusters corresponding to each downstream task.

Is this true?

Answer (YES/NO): YES